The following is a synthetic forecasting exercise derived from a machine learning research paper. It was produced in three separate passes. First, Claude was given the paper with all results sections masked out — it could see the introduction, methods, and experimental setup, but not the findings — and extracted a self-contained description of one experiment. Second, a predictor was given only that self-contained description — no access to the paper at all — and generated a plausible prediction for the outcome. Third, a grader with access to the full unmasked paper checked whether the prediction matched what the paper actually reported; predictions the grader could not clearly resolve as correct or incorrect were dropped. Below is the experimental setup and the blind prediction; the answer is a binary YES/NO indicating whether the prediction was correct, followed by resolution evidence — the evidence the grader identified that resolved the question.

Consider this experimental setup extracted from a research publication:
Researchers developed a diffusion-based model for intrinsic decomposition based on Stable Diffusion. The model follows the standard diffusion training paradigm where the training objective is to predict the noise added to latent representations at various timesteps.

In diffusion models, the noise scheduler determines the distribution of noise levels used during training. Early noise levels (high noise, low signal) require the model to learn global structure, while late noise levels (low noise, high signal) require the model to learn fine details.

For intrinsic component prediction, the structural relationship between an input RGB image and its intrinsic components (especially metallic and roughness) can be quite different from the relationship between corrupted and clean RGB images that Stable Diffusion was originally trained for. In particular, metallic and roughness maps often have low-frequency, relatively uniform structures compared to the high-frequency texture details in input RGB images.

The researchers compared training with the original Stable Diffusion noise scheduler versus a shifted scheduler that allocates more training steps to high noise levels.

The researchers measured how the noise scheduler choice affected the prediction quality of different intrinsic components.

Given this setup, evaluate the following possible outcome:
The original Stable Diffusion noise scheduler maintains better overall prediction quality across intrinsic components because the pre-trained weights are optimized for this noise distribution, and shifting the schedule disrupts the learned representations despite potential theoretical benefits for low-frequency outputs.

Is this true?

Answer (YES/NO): NO